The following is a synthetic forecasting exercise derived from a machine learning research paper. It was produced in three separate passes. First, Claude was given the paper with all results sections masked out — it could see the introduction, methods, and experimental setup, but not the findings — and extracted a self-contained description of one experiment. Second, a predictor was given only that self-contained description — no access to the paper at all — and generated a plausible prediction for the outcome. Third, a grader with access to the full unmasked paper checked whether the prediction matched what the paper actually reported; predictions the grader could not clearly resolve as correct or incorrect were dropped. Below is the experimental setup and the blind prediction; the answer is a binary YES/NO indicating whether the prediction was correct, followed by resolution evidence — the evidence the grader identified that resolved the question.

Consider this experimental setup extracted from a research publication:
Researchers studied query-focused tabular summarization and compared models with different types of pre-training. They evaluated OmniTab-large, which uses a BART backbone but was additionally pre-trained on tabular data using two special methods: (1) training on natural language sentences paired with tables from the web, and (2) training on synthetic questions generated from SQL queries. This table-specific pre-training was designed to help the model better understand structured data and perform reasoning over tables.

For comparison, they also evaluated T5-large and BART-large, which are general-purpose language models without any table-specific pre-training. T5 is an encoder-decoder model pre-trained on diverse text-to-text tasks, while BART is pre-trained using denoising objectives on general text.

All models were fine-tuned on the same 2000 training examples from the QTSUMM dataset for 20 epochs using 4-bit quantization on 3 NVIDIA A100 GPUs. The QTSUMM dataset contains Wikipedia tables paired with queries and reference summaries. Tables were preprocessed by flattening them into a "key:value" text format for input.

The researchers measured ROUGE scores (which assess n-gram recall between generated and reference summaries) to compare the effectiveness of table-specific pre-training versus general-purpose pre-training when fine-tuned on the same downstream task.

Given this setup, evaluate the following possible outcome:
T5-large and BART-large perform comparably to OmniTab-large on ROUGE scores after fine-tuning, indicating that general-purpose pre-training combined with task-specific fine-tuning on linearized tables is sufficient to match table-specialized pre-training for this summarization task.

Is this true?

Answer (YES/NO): NO